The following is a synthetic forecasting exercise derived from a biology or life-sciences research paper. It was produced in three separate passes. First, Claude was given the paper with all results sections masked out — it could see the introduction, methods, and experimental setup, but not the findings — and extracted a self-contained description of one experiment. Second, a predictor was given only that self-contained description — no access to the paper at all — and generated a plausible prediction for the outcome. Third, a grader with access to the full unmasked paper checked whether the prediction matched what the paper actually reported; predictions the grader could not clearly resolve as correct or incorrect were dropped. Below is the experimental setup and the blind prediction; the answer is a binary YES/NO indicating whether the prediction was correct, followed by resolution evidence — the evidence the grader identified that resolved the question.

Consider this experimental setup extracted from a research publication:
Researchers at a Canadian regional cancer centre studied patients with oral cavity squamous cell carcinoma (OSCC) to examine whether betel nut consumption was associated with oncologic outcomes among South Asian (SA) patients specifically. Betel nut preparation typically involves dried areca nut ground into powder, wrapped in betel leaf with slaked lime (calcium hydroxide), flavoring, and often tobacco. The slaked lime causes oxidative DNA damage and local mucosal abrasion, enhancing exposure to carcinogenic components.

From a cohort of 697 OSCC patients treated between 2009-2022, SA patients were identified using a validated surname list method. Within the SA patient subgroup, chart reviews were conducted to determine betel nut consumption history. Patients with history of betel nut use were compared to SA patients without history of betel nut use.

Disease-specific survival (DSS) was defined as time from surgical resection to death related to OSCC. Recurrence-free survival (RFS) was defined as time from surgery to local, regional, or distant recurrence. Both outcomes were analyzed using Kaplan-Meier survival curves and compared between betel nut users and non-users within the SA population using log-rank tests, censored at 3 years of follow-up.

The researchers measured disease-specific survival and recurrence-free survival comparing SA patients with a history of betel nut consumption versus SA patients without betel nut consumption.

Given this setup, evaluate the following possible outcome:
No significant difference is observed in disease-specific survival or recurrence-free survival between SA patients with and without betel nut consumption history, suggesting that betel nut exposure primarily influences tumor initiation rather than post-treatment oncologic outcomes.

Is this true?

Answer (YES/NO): YES